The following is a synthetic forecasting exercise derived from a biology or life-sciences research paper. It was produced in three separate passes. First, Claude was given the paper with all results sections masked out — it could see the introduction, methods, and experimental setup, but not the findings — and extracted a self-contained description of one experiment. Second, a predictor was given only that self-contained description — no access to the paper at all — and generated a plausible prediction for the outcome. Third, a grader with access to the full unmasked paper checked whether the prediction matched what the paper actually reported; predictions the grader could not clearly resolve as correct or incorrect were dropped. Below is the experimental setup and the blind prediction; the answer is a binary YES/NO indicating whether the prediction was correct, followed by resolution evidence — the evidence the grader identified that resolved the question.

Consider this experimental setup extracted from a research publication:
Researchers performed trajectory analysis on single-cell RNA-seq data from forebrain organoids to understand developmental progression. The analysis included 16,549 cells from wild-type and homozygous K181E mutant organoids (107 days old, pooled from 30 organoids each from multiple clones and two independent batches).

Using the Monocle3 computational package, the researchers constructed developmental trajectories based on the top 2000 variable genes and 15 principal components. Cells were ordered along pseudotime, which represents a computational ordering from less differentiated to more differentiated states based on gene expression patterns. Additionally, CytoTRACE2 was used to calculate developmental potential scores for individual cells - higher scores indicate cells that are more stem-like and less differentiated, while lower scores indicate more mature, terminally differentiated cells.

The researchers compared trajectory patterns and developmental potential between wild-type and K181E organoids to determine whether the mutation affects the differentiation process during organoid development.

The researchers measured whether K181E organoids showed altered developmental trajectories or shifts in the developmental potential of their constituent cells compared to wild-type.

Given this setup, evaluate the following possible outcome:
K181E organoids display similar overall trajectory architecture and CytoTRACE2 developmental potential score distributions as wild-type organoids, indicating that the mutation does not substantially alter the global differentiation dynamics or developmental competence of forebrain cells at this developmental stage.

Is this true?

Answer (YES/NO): NO